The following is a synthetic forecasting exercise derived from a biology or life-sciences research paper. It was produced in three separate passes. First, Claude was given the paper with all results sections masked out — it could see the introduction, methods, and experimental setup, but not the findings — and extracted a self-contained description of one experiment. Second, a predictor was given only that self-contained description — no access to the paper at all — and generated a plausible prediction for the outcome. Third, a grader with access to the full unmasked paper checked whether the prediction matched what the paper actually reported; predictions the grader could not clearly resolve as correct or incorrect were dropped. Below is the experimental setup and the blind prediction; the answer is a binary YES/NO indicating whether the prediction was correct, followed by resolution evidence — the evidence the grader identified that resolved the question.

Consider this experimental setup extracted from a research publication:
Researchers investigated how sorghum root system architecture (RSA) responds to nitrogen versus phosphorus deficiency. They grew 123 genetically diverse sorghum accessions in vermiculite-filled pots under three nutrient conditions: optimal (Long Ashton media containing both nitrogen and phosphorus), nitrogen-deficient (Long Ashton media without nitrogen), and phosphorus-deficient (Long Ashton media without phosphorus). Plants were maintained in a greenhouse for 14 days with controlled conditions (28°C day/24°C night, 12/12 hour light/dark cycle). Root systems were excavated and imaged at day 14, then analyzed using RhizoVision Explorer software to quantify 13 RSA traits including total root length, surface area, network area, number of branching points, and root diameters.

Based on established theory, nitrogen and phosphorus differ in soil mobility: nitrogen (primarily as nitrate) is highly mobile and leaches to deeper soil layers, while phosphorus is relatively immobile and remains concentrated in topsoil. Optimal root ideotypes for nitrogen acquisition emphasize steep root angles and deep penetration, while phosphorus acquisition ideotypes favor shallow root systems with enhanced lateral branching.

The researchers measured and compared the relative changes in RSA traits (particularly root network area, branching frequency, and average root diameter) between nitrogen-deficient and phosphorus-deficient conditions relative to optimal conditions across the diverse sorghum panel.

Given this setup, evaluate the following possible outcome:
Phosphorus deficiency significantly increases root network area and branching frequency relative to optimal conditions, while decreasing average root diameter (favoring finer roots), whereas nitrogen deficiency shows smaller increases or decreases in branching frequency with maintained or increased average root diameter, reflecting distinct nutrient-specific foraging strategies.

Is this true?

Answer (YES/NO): NO